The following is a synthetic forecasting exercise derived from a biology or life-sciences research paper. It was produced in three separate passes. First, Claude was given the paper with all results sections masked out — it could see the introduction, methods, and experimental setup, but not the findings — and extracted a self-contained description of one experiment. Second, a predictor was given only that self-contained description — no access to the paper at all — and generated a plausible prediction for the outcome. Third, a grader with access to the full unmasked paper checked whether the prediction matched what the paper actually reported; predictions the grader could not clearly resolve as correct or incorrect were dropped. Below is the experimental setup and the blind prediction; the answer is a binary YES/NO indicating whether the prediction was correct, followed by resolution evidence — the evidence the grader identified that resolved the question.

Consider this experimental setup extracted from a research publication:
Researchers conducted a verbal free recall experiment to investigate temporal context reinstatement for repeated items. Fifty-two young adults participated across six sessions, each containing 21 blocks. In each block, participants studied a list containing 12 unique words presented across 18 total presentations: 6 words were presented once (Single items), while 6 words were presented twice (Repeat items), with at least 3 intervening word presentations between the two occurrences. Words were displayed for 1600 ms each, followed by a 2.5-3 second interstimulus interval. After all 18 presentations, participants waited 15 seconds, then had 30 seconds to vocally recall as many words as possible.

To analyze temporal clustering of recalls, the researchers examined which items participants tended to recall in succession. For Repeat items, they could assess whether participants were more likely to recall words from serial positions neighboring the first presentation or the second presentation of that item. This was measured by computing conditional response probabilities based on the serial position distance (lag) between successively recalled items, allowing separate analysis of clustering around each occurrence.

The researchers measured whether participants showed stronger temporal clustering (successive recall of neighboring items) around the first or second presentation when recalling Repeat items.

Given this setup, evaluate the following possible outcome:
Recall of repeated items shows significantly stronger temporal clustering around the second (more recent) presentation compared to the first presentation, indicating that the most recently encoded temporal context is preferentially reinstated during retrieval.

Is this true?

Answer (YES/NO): NO